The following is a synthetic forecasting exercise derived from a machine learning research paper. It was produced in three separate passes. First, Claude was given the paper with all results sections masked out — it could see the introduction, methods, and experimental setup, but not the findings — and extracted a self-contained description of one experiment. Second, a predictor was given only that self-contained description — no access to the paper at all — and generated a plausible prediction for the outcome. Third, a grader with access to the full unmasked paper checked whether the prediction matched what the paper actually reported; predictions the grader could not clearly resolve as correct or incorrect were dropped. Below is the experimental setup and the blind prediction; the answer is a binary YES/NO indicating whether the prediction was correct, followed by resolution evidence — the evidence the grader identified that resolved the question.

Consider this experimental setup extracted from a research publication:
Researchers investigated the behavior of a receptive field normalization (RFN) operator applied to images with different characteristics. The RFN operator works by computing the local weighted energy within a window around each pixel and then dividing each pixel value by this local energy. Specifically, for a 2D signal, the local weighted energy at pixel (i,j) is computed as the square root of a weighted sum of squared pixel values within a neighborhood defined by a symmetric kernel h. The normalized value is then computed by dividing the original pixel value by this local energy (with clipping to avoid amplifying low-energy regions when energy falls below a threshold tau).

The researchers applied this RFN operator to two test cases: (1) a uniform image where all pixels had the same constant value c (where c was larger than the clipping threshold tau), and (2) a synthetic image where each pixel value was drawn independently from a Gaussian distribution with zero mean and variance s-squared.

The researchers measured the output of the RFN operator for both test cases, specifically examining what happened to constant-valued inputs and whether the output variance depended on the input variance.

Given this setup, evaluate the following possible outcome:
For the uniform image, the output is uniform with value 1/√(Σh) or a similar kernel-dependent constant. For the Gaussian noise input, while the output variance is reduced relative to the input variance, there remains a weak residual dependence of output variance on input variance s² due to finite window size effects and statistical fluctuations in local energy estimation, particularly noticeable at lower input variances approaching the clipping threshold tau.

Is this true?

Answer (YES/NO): NO